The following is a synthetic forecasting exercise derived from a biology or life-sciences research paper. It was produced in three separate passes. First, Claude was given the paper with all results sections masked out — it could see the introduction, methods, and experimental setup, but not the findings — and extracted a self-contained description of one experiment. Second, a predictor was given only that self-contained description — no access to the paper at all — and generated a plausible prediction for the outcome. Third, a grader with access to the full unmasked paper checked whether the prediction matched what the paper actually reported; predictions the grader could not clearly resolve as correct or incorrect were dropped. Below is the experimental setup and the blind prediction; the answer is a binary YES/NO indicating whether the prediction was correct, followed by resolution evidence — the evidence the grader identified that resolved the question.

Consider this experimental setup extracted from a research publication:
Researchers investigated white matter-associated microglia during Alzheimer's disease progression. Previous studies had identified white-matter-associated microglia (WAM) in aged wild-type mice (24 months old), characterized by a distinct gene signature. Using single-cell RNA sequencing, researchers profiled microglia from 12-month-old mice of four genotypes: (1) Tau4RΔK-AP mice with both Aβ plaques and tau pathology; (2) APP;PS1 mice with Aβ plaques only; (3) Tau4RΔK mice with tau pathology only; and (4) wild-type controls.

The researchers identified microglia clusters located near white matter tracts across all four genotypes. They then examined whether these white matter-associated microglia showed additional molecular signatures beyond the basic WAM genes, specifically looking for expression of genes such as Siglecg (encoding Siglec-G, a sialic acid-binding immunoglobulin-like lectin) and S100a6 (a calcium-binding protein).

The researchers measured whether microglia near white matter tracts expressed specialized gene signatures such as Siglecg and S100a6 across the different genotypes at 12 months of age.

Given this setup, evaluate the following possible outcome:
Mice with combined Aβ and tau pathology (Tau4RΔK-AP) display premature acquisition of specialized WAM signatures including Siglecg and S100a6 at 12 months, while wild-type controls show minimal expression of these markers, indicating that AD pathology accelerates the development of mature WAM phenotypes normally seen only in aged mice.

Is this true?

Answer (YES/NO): NO